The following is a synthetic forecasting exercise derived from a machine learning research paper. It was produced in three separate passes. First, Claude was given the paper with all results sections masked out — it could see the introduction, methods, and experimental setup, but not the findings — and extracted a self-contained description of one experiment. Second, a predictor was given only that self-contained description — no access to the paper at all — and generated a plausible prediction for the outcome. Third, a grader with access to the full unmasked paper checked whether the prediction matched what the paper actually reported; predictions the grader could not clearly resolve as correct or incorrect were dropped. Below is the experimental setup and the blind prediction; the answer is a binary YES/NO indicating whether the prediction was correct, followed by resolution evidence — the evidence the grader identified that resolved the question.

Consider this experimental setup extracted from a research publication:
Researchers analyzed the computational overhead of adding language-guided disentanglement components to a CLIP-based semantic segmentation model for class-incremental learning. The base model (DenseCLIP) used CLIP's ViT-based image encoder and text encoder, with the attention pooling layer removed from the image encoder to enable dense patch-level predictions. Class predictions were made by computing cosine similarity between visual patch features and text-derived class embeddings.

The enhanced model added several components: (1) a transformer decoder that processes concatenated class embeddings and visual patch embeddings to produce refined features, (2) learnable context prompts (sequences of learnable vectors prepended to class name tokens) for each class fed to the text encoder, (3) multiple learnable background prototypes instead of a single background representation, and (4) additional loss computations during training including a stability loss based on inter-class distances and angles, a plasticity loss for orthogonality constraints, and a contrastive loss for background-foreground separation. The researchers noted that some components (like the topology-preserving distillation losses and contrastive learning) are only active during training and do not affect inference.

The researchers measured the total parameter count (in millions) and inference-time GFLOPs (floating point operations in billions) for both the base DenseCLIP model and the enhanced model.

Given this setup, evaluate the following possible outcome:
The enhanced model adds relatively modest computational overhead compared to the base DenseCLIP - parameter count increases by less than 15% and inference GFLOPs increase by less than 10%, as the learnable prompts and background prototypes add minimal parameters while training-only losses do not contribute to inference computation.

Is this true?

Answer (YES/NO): NO